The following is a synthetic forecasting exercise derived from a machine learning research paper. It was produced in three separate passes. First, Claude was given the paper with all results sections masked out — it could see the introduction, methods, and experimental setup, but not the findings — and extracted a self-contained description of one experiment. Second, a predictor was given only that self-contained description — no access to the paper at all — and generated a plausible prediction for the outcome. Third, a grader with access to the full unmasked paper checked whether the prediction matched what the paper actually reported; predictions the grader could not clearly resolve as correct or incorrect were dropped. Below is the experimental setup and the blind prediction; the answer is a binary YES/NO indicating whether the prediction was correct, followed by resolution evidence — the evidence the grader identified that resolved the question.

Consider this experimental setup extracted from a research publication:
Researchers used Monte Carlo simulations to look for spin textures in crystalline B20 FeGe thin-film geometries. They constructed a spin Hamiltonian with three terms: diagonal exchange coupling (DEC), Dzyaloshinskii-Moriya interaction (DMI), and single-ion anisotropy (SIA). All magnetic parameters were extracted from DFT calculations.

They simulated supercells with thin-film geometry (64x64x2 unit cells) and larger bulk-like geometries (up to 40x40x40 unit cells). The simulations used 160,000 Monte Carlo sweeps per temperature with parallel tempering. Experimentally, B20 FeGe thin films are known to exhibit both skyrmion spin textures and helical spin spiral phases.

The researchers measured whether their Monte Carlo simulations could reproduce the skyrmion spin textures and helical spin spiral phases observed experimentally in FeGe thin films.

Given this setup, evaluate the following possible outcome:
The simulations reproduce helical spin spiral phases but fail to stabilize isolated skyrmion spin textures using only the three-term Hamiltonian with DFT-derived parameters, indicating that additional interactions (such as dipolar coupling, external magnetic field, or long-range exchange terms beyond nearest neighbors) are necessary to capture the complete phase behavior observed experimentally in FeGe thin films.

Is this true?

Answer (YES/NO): NO